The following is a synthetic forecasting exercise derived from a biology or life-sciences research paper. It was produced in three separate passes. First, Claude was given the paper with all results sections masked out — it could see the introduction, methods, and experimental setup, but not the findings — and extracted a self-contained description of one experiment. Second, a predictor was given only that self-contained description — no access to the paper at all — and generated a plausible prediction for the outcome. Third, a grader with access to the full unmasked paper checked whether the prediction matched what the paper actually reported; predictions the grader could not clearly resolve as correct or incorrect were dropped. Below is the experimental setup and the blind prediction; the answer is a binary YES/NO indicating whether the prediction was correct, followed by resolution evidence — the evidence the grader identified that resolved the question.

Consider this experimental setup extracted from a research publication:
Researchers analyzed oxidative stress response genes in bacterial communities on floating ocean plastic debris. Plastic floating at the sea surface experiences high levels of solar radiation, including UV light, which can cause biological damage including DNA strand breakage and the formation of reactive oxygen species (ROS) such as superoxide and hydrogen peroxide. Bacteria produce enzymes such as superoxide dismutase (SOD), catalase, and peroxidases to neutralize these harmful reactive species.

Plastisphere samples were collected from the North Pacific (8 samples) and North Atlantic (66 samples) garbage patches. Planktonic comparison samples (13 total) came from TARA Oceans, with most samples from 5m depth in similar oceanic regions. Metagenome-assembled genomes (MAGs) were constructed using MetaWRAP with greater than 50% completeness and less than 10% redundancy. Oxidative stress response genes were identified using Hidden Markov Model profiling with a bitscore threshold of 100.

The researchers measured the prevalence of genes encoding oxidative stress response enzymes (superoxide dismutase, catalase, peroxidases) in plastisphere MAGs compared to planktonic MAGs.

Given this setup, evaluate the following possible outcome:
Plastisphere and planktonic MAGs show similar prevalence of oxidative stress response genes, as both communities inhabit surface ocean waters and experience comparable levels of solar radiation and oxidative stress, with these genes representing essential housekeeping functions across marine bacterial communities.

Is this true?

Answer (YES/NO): NO